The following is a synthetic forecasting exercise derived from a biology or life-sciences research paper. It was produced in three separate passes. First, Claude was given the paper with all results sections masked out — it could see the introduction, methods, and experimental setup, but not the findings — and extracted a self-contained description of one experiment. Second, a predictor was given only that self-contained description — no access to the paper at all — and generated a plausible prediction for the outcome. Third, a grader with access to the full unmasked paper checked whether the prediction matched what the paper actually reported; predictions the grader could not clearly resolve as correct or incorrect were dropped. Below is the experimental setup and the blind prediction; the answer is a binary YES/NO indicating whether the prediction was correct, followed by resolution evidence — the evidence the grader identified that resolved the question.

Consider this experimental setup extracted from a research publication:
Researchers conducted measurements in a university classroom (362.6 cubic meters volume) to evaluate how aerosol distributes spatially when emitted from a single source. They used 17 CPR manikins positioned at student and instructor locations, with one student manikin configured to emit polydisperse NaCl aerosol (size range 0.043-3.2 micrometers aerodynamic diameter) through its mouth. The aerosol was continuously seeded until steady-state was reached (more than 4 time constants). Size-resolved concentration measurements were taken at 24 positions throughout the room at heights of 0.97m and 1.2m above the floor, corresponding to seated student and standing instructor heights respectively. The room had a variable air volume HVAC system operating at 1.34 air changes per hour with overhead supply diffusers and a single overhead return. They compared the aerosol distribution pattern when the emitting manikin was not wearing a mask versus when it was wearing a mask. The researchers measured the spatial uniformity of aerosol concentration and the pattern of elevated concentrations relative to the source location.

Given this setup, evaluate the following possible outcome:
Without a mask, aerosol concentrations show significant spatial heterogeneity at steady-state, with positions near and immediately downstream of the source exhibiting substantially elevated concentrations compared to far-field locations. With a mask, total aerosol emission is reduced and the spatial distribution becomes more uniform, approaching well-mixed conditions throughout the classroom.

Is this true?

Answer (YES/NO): NO